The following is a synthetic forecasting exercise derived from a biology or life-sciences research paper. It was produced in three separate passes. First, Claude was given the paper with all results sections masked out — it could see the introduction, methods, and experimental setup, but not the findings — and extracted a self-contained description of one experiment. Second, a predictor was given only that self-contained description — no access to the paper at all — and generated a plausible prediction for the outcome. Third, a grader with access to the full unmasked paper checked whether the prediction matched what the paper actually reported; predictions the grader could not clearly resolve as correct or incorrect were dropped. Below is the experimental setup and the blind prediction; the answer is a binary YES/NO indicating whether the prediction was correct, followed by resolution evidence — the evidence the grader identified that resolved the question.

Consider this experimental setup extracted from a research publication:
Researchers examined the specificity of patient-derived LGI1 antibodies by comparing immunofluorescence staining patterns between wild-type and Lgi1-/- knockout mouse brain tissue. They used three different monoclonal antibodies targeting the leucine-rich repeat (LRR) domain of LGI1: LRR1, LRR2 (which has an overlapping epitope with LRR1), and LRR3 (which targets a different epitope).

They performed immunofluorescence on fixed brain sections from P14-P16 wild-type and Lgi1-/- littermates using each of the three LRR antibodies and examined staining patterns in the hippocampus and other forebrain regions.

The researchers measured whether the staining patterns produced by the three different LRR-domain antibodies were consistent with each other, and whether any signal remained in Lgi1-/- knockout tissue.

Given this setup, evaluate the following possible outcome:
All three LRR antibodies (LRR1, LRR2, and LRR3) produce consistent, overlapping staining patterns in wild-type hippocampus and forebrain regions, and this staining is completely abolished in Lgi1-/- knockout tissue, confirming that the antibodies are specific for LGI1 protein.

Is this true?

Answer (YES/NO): YES